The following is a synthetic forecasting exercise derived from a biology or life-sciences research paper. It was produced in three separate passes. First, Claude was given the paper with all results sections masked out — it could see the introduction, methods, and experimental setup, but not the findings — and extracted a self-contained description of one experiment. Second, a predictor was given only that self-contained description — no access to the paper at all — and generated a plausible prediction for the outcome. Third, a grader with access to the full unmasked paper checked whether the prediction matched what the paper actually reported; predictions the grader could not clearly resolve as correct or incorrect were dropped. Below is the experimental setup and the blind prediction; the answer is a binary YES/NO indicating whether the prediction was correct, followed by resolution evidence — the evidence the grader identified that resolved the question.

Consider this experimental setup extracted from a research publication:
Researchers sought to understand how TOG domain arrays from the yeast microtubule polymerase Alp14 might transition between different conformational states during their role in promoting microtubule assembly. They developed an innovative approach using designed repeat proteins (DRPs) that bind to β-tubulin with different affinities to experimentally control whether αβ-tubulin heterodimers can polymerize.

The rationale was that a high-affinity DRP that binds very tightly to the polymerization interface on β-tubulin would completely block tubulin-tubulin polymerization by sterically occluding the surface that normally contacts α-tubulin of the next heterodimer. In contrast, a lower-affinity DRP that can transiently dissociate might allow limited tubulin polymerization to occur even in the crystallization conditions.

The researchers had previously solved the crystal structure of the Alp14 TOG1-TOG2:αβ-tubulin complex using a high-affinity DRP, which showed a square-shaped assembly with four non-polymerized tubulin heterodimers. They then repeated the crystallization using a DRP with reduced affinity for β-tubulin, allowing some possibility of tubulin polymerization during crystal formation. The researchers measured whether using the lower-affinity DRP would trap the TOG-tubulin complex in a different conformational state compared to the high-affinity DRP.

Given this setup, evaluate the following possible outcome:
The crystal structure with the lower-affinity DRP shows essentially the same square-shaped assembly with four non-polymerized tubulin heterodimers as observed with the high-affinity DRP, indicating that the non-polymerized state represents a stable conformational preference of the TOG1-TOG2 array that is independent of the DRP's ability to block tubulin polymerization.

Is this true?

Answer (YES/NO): NO